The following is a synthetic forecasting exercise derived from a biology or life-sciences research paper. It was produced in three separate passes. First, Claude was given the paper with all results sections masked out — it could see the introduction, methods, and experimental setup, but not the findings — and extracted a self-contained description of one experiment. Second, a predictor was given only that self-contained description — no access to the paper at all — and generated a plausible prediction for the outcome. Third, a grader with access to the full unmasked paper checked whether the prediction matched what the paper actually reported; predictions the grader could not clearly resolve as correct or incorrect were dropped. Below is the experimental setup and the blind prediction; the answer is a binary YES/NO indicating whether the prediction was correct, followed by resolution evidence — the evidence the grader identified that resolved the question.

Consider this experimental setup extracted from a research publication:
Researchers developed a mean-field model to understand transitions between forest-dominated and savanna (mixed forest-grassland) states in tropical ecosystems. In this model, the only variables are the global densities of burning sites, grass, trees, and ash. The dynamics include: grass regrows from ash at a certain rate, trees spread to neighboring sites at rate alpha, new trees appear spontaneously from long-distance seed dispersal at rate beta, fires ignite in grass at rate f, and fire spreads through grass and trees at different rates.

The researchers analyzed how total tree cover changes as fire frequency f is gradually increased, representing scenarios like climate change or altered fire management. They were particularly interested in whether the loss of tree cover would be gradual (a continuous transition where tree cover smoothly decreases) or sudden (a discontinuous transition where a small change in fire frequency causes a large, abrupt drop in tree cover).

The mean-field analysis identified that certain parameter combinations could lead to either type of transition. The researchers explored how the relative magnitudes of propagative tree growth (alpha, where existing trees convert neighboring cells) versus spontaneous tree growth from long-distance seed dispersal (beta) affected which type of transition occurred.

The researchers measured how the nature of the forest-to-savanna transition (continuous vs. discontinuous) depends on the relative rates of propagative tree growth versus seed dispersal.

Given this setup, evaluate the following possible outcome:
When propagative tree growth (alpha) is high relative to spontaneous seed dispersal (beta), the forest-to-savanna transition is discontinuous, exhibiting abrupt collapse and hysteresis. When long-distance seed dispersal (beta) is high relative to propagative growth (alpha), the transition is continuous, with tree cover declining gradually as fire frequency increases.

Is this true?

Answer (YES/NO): YES